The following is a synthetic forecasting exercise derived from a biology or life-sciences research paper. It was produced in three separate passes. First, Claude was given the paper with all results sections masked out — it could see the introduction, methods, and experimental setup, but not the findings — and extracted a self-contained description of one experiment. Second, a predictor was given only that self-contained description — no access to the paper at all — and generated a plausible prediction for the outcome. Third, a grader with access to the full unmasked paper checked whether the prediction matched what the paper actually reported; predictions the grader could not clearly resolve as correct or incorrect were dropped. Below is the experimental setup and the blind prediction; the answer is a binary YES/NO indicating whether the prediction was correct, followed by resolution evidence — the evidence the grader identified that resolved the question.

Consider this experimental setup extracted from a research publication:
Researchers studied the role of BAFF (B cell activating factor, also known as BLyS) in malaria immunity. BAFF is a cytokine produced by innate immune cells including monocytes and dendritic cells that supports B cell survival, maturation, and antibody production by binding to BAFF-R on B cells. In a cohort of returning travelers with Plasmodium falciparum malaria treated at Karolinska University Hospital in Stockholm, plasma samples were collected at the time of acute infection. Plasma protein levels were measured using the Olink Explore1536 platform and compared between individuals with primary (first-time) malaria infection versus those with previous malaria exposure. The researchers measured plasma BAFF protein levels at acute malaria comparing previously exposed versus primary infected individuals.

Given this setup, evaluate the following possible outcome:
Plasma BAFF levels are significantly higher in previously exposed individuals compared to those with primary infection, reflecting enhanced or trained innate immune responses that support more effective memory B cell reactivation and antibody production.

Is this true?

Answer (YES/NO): NO